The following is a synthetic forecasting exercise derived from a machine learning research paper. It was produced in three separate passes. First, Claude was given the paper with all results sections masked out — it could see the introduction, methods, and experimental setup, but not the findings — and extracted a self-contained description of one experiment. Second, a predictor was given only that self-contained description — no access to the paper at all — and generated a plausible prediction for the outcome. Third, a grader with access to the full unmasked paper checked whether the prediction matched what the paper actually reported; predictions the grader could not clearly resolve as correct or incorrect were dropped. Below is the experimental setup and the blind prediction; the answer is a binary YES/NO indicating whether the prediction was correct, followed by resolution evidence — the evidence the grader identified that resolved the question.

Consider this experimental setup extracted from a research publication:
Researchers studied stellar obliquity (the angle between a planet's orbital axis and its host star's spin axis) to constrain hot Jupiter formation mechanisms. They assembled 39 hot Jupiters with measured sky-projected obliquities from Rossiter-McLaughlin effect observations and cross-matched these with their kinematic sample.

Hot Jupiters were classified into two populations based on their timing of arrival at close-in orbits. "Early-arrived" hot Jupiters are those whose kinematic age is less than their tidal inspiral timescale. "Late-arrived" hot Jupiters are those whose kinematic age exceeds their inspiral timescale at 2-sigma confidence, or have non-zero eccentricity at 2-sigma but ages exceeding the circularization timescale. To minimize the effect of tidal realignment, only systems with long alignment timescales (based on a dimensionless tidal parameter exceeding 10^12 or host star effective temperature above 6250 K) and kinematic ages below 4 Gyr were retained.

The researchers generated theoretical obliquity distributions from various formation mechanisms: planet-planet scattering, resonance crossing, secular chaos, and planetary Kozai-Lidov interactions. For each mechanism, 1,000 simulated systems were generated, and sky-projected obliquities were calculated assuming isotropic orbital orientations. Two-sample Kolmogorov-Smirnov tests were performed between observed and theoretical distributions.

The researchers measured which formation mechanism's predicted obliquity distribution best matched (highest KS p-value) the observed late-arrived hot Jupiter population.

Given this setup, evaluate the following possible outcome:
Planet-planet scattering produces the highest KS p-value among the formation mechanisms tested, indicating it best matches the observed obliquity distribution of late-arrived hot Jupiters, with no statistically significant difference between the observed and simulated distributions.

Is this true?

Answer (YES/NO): NO